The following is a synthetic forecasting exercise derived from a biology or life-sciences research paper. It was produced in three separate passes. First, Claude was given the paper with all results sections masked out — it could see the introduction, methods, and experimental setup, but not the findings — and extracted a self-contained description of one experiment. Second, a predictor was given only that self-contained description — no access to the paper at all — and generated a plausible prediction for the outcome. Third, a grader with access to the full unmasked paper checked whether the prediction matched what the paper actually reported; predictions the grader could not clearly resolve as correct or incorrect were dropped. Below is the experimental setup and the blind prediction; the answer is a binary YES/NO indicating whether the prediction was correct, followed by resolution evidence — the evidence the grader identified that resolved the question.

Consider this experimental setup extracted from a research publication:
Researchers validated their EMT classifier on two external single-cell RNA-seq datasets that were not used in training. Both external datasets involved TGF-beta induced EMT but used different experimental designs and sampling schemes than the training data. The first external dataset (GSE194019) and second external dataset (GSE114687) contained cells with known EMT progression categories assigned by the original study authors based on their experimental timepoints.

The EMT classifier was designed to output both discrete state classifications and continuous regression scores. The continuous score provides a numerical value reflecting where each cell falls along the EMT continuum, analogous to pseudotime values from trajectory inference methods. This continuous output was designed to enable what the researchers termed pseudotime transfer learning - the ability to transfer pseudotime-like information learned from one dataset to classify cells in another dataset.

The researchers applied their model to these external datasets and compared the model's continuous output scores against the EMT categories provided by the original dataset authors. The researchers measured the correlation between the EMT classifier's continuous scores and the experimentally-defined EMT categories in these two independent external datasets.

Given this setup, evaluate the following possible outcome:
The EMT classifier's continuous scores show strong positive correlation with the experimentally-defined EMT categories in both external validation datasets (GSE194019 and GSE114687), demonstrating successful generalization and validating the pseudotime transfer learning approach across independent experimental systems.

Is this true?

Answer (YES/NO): YES